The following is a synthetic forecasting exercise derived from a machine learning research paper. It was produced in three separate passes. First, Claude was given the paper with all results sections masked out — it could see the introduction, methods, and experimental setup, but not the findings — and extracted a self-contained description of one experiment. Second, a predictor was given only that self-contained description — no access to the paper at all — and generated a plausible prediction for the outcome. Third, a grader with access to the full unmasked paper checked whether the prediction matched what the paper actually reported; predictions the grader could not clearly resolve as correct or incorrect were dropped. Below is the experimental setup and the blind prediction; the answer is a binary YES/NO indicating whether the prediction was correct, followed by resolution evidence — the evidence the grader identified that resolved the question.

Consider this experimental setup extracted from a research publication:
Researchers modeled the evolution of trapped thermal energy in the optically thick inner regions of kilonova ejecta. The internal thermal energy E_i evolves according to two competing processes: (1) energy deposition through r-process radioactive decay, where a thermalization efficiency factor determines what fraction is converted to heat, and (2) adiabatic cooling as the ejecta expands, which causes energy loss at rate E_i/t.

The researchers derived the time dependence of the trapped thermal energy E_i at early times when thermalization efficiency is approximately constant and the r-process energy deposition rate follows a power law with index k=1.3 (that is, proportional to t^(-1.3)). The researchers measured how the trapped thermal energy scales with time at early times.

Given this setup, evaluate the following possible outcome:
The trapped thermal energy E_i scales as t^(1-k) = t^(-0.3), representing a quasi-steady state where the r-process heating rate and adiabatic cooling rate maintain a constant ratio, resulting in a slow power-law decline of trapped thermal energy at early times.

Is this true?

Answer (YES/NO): YES